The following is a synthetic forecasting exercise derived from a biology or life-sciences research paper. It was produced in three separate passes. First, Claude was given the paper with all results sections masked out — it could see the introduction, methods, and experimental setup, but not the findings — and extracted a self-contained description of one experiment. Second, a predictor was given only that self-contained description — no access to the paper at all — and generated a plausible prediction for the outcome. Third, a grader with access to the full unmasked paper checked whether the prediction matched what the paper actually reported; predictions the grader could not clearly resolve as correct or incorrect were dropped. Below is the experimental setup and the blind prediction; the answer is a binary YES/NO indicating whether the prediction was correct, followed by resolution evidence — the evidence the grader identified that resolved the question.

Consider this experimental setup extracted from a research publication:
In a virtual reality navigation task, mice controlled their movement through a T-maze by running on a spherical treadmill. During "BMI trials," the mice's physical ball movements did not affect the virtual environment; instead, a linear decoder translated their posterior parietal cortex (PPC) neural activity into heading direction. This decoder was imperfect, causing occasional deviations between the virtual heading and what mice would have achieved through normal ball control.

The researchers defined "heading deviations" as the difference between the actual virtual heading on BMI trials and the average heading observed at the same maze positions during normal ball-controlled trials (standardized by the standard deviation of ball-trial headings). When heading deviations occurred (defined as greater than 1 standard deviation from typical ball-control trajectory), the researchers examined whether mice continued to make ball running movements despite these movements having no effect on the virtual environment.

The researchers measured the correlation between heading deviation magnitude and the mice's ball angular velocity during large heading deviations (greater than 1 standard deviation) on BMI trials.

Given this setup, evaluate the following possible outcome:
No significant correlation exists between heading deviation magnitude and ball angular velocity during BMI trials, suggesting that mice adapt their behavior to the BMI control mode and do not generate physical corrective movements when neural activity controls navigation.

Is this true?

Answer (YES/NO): NO